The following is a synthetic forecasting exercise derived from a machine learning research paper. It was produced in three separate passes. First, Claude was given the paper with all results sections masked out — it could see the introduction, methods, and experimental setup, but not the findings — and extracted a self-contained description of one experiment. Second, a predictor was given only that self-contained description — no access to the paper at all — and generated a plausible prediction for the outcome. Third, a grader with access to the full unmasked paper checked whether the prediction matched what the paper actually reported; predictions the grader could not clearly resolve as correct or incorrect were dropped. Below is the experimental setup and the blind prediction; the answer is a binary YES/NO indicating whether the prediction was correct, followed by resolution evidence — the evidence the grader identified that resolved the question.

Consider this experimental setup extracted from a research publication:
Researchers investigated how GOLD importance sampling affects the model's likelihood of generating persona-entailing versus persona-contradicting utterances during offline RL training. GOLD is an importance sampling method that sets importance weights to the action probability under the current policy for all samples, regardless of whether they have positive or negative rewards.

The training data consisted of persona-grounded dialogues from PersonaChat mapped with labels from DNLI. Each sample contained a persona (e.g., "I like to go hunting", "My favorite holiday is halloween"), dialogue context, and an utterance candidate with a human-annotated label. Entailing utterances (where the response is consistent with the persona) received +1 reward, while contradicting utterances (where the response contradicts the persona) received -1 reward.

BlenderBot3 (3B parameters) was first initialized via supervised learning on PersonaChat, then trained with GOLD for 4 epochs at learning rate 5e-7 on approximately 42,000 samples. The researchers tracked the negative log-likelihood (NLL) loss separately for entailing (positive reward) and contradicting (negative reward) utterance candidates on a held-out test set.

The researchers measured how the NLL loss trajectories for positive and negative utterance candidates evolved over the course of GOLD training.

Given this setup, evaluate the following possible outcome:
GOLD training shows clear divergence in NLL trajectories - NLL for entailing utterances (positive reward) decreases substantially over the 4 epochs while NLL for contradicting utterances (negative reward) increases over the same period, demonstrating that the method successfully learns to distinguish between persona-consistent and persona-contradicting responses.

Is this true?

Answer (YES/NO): NO